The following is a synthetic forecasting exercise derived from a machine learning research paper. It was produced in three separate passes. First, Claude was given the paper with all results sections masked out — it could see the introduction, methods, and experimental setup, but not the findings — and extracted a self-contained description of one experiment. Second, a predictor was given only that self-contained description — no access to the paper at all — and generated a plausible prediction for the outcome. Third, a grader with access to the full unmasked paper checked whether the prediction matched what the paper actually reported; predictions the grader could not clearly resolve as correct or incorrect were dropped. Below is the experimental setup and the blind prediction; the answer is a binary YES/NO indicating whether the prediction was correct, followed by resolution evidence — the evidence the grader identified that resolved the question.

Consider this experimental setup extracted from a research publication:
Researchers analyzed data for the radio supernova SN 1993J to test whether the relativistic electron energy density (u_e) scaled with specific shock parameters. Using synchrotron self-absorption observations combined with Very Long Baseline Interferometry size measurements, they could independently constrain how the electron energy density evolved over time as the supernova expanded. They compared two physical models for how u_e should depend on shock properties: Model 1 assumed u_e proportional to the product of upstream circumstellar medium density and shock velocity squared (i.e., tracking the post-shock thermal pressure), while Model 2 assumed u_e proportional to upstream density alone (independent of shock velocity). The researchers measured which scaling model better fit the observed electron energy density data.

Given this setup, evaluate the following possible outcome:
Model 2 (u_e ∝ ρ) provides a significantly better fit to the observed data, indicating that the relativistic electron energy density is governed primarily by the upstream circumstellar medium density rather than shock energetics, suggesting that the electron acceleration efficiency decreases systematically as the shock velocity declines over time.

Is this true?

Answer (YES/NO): NO